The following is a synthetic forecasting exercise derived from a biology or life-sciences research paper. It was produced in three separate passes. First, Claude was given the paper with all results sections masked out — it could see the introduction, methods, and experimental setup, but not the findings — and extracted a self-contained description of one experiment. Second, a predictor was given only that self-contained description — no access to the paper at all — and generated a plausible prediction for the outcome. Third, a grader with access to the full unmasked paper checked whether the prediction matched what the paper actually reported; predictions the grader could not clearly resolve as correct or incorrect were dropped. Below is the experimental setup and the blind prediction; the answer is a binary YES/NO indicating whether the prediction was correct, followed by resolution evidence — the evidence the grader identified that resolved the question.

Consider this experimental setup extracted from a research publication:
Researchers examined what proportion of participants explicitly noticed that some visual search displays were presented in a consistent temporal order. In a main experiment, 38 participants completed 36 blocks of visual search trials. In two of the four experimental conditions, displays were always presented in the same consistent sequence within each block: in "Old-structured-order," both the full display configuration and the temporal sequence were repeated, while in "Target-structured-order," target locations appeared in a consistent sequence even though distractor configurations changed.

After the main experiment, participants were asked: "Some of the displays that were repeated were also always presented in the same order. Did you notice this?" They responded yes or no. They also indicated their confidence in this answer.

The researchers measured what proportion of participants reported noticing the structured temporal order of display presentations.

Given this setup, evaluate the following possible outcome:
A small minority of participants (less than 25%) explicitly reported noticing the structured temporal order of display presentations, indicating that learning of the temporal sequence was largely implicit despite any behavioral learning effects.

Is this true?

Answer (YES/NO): YES